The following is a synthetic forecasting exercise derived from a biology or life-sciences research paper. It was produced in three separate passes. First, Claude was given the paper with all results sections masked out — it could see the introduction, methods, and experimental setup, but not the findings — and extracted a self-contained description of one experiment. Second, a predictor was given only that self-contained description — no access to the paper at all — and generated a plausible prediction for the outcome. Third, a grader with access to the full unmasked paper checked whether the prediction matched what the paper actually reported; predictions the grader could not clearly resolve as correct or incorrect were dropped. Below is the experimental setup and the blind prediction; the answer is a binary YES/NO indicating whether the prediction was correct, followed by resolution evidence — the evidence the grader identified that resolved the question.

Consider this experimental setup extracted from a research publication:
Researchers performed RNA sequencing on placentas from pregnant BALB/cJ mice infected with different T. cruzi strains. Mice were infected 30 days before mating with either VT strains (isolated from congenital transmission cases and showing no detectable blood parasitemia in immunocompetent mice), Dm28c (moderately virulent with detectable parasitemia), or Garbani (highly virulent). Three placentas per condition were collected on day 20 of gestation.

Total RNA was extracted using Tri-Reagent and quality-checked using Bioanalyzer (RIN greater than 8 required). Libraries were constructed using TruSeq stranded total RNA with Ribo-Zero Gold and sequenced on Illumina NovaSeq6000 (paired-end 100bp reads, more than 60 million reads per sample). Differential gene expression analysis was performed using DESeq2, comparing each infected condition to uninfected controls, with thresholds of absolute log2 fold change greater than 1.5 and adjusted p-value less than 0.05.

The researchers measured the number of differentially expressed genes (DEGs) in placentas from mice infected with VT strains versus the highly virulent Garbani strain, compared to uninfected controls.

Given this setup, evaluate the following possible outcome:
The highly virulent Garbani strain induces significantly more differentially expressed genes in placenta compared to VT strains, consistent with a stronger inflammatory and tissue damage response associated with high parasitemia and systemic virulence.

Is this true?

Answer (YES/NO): YES